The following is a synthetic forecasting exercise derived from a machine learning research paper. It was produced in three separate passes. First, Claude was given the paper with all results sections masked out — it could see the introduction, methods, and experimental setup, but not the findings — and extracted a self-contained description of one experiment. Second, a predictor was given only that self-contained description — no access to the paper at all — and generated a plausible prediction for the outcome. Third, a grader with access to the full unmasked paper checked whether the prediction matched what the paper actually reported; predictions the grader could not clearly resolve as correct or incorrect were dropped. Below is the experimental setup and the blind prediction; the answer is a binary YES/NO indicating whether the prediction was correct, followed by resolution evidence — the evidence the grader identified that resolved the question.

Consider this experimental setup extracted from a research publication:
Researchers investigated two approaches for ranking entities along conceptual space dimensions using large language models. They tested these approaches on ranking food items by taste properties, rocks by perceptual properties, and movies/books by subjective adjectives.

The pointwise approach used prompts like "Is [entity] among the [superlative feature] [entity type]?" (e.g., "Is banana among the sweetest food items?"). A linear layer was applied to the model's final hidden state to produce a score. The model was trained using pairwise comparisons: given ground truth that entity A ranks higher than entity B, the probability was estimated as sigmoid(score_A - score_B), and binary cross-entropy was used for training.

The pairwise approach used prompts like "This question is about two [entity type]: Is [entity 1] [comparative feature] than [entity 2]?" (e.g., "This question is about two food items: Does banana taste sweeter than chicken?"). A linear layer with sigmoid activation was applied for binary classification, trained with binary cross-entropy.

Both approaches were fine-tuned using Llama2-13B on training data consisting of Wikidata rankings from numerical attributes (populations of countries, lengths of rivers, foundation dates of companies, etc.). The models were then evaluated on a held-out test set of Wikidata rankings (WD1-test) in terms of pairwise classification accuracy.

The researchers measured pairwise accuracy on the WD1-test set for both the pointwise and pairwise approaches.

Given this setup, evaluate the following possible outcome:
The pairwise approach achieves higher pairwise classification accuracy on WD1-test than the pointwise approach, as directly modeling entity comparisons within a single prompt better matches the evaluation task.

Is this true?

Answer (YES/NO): YES